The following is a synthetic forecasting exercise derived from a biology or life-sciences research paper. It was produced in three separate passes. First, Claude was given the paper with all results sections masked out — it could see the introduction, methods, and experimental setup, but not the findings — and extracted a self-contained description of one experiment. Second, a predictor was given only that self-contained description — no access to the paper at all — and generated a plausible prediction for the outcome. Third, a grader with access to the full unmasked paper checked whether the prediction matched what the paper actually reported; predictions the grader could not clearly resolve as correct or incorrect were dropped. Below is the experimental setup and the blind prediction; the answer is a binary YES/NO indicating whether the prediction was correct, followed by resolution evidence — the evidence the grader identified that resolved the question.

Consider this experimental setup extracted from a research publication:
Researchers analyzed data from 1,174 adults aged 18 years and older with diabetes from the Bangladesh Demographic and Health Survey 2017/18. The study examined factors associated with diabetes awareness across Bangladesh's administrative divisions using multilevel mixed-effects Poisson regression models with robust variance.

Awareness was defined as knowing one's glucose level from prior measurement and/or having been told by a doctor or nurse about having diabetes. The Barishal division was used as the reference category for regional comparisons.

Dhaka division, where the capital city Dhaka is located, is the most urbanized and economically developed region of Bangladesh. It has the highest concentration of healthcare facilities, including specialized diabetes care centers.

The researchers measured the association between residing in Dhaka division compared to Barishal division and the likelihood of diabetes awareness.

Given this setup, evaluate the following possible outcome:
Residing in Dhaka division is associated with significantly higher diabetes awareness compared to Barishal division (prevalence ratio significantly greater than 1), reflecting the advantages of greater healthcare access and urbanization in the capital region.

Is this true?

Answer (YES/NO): NO